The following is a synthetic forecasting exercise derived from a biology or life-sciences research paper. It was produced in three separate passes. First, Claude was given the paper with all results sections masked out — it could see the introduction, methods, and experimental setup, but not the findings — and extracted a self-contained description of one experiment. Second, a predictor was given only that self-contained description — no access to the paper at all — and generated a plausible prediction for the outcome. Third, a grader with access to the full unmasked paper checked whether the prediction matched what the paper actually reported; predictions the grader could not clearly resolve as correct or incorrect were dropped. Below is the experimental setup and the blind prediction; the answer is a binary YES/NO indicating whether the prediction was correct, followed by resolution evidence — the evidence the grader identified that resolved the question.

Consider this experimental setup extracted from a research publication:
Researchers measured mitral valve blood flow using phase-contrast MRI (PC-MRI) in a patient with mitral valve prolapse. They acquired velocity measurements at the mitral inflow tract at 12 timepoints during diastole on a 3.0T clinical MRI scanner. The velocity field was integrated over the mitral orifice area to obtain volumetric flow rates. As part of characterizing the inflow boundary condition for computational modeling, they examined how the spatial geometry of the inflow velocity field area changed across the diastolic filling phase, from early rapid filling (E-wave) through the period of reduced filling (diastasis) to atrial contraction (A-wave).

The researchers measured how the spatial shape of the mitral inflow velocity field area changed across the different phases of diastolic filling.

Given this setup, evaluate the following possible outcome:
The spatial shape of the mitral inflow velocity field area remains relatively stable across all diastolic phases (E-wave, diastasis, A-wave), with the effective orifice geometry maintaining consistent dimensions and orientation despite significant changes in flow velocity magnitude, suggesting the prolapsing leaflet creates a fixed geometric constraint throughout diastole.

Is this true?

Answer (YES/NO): NO